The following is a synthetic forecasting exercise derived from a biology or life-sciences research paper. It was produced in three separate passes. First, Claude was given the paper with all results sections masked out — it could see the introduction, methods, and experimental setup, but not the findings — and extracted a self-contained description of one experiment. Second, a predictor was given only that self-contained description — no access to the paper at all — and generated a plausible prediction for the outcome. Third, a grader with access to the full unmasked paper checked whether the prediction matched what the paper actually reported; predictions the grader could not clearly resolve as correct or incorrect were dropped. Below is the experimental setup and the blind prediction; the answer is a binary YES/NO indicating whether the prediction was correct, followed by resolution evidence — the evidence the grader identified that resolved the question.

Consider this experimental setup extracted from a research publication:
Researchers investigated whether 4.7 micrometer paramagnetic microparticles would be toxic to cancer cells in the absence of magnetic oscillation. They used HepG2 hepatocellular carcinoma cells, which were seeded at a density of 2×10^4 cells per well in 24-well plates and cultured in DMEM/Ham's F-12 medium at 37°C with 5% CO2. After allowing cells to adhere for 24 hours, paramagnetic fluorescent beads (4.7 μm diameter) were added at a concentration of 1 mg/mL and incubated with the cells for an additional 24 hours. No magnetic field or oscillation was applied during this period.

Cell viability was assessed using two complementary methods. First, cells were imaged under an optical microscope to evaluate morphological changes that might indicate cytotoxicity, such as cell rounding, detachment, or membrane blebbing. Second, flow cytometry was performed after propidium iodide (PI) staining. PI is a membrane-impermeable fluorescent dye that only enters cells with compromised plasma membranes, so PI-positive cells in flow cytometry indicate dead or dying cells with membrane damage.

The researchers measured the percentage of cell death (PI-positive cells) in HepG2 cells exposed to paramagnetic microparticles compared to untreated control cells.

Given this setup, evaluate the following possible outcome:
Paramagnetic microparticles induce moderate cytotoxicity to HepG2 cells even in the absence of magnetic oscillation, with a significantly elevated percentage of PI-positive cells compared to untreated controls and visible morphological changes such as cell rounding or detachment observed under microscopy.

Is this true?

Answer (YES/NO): NO